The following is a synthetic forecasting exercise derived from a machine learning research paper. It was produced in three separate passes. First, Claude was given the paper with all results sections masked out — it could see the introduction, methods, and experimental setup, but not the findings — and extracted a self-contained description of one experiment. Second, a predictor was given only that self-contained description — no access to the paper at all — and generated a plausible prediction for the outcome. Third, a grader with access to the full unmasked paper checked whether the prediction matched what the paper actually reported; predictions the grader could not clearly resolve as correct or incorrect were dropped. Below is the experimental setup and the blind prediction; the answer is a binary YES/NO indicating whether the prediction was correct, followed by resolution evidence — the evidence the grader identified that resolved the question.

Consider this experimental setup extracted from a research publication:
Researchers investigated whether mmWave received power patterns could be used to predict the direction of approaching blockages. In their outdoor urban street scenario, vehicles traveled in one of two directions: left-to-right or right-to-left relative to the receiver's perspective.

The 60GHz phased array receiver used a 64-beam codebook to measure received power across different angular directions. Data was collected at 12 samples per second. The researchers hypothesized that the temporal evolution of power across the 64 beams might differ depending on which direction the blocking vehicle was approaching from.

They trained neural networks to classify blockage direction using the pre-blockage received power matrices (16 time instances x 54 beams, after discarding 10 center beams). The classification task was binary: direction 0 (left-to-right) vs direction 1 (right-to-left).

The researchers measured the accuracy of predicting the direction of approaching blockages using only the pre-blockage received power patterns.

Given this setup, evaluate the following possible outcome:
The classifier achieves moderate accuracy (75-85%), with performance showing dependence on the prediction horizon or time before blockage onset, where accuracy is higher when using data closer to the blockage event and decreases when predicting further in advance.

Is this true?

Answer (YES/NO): YES